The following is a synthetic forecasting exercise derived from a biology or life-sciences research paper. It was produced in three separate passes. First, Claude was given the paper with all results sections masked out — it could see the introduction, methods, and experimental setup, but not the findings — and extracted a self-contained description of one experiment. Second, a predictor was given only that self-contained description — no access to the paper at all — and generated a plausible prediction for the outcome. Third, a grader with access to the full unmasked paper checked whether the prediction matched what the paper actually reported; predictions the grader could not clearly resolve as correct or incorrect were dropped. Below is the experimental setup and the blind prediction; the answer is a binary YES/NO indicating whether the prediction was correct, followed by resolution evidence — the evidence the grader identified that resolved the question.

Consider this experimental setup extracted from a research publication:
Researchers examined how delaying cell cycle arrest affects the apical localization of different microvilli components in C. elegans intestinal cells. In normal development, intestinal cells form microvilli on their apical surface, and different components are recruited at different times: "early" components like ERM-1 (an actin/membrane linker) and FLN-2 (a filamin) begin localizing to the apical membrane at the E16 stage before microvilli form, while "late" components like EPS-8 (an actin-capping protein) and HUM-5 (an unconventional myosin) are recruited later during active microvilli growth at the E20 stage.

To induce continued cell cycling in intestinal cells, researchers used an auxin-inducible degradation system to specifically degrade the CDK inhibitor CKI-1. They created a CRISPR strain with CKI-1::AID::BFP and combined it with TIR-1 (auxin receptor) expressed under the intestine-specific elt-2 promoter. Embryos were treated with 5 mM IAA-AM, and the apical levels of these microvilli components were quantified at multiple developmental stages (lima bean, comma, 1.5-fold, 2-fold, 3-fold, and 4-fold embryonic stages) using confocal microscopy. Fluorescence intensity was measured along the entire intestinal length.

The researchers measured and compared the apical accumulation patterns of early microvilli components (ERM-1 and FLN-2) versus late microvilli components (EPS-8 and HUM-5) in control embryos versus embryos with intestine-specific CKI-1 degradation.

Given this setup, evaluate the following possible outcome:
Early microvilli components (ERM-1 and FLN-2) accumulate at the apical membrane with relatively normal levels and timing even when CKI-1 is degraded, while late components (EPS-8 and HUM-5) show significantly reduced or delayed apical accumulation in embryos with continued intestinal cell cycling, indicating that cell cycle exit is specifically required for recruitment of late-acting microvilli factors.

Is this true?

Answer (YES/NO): YES